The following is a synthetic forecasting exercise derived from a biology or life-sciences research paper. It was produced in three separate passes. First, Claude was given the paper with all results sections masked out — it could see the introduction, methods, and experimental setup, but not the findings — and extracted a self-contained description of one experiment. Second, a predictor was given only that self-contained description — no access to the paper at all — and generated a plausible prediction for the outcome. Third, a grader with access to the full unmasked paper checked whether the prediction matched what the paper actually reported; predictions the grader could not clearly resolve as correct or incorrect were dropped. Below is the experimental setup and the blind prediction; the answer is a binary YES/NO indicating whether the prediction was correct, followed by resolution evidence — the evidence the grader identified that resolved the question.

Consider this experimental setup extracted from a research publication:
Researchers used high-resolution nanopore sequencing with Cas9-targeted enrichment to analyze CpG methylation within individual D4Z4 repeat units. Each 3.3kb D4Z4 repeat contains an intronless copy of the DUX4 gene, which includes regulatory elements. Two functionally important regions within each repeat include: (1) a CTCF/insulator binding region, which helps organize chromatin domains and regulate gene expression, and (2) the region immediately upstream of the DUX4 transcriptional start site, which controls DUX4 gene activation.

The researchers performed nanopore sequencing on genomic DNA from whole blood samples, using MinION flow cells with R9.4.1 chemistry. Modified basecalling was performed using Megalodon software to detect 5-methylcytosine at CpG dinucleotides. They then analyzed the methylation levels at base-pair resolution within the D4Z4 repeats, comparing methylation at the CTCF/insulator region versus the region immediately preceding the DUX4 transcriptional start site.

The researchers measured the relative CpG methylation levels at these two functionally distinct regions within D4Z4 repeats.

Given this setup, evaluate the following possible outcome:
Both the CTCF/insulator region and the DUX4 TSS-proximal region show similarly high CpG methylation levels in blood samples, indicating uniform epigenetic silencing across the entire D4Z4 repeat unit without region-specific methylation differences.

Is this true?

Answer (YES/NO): NO